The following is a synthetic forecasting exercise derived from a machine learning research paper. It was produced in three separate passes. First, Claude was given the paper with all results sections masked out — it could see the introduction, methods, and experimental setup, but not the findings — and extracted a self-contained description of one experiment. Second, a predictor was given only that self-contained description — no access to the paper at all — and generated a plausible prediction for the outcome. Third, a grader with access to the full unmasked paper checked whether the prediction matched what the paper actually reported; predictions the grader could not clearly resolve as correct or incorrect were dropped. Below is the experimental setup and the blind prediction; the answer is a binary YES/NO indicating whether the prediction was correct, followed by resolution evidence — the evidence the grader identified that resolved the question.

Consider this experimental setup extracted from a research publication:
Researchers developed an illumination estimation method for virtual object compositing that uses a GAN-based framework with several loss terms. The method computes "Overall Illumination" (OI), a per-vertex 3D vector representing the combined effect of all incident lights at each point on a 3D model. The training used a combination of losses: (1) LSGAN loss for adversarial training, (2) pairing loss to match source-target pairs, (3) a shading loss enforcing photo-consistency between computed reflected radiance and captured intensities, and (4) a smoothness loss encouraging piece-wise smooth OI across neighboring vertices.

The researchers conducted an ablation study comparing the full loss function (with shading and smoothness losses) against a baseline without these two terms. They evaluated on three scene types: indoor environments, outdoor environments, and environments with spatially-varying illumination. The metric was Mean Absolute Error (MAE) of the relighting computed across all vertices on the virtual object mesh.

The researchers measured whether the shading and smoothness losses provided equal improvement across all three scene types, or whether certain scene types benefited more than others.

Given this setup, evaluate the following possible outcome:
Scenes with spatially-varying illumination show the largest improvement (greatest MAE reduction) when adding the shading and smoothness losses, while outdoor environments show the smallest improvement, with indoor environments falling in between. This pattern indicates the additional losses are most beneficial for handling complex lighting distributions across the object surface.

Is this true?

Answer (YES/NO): NO